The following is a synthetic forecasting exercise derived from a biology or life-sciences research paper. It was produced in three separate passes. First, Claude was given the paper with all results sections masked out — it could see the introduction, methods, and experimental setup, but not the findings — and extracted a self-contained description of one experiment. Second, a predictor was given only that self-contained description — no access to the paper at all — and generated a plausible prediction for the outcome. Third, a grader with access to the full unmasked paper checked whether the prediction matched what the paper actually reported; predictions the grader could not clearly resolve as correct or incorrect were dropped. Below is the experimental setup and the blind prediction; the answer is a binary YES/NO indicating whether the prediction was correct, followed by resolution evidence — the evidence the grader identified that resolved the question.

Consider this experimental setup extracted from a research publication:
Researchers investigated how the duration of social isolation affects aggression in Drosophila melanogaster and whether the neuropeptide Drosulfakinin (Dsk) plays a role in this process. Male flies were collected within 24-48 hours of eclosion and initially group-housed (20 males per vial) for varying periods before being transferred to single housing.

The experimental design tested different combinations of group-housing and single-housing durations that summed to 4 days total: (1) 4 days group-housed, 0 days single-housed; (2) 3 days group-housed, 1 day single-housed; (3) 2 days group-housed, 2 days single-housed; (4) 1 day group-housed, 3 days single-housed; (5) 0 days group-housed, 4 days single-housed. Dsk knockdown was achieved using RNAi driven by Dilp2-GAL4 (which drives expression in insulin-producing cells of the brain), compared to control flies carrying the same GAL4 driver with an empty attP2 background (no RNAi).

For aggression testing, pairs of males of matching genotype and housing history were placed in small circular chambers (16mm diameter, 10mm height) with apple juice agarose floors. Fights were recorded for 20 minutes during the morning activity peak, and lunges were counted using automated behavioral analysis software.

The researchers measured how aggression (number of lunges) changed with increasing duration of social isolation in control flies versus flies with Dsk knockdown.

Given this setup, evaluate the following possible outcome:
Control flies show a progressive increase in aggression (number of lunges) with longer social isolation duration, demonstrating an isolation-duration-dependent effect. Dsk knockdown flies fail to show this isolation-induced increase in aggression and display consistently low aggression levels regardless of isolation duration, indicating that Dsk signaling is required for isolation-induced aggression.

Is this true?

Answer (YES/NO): NO